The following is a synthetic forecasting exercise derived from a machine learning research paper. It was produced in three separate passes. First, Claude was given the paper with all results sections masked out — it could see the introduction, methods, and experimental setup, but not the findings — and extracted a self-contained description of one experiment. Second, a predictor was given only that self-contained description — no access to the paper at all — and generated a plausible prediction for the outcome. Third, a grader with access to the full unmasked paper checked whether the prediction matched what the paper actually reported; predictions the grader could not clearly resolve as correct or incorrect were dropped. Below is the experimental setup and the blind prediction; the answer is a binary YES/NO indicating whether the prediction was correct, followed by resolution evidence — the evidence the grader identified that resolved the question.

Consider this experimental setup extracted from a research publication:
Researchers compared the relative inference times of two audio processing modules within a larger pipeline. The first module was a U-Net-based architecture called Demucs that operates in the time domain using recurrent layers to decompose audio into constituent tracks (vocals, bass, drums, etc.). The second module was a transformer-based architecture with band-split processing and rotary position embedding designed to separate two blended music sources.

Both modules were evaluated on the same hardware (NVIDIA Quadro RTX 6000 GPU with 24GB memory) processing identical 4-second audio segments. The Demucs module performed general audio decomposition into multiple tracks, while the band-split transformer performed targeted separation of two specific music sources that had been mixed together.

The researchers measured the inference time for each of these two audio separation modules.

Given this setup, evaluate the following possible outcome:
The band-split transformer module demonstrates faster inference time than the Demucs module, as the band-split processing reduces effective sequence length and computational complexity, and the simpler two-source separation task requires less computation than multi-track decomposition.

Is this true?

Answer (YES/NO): YES